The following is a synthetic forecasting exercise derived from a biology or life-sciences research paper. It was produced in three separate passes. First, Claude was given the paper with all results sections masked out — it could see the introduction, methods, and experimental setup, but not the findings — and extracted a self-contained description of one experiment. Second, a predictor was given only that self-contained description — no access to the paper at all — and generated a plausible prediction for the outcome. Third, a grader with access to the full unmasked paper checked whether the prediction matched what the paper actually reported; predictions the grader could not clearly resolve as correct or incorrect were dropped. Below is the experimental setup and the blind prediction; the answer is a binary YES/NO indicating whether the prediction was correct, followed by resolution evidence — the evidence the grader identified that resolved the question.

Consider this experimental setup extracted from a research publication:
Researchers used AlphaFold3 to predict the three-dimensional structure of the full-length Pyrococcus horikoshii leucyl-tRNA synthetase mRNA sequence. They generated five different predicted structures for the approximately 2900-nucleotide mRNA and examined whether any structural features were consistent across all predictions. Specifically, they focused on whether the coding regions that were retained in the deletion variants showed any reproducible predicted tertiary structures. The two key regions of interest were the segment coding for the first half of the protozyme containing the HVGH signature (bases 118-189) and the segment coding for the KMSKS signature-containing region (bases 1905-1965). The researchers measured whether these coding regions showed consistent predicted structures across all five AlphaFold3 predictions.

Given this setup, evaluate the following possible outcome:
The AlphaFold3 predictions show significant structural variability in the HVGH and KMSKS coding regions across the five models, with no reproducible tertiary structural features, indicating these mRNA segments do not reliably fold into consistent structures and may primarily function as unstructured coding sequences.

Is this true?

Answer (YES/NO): NO